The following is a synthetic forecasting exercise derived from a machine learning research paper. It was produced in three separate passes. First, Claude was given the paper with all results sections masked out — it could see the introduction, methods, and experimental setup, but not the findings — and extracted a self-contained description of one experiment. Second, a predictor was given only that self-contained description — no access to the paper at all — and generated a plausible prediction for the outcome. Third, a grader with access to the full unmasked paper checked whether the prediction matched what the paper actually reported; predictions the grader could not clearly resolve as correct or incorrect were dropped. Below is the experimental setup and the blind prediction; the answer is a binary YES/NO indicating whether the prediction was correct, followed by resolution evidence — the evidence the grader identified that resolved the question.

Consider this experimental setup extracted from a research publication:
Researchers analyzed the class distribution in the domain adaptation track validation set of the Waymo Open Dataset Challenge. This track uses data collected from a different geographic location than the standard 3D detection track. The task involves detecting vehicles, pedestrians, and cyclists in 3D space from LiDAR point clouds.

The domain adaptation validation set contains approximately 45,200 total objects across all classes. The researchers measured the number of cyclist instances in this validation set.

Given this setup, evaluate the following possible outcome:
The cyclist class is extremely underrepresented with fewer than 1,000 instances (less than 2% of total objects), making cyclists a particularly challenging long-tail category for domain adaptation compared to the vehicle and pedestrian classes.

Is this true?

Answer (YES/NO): NO